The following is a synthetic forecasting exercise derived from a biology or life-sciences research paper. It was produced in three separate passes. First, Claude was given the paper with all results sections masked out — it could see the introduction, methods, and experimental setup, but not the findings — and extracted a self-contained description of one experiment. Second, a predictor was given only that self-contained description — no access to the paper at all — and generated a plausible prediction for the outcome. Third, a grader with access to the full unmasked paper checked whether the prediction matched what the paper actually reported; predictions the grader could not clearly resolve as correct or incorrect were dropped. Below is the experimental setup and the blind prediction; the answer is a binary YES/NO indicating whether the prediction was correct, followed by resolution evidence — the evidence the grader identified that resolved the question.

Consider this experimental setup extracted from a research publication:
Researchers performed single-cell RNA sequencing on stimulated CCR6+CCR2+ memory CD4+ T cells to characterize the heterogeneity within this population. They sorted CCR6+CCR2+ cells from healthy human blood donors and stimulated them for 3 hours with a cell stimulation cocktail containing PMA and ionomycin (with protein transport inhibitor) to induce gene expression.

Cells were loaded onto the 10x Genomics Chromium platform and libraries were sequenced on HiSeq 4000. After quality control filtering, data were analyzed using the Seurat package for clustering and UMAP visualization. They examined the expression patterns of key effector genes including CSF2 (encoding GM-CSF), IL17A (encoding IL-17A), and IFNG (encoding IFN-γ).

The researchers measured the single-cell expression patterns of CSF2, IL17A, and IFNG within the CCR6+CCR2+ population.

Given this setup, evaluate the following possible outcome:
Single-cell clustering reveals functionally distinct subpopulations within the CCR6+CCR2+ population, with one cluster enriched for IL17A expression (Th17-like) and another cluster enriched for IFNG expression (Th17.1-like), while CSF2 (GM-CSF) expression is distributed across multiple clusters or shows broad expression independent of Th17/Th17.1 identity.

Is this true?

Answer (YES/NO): YES